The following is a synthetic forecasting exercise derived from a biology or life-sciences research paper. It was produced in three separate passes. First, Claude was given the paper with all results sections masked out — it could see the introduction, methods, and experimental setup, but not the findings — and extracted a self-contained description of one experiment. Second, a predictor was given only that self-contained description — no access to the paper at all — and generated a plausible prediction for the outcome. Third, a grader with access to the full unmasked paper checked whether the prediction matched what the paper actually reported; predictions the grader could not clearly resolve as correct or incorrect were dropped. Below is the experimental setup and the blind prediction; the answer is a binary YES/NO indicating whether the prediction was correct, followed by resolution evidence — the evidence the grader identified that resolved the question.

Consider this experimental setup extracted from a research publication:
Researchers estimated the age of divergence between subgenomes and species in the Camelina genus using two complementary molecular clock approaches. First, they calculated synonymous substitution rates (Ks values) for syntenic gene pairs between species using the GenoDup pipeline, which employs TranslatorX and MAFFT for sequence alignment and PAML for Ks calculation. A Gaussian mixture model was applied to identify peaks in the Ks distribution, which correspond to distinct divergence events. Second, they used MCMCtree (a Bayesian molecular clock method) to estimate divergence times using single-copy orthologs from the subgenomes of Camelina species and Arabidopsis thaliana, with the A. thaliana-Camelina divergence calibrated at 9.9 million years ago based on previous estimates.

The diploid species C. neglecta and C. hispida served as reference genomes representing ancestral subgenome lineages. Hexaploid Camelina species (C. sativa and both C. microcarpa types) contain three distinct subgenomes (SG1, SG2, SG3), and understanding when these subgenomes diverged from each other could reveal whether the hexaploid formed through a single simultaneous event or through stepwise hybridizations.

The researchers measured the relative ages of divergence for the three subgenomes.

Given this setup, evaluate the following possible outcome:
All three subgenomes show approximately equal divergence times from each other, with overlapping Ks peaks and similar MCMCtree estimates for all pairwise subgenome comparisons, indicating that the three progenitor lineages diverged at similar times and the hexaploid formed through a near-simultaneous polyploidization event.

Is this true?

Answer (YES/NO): NO